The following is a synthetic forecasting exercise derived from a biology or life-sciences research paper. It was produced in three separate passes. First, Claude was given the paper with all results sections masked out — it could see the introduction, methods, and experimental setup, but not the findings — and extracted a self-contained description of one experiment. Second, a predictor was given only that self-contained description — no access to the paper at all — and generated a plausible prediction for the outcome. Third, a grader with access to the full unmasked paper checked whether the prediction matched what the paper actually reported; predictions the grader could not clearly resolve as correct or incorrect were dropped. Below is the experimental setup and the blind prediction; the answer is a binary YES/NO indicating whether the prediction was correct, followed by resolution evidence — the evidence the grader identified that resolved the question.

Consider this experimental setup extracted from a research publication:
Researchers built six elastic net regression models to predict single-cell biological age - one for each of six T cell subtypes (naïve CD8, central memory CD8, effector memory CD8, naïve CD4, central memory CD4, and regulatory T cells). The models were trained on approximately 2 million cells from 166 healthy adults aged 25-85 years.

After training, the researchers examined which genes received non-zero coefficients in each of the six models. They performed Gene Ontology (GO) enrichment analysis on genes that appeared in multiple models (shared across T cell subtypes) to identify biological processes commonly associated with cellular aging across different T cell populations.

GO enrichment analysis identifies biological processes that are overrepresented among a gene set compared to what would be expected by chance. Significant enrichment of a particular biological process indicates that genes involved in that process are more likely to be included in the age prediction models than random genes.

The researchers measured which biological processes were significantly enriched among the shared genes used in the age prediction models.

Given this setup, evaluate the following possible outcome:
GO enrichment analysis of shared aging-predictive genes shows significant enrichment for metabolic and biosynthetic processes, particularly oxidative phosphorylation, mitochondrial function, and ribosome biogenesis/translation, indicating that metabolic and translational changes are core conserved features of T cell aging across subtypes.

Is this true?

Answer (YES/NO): NO